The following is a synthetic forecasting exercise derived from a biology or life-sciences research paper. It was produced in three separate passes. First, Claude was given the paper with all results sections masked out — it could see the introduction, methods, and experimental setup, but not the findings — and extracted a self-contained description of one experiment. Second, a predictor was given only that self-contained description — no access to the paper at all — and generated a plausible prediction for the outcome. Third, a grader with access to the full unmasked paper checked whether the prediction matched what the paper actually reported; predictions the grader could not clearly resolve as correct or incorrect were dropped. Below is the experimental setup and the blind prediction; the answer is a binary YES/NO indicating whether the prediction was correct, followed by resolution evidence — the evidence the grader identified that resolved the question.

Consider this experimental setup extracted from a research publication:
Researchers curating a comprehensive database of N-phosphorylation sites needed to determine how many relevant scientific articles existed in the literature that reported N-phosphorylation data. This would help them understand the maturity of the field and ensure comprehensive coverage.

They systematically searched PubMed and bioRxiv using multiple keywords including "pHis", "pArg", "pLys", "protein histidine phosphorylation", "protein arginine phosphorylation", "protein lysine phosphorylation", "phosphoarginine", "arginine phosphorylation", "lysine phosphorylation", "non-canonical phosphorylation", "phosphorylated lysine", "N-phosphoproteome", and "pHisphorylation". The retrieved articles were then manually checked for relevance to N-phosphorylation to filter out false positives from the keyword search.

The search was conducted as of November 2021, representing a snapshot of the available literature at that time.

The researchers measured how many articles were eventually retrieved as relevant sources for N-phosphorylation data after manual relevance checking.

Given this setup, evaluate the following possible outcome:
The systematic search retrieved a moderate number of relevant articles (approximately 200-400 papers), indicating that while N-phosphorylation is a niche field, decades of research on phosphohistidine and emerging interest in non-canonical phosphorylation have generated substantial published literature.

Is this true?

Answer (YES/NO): NO